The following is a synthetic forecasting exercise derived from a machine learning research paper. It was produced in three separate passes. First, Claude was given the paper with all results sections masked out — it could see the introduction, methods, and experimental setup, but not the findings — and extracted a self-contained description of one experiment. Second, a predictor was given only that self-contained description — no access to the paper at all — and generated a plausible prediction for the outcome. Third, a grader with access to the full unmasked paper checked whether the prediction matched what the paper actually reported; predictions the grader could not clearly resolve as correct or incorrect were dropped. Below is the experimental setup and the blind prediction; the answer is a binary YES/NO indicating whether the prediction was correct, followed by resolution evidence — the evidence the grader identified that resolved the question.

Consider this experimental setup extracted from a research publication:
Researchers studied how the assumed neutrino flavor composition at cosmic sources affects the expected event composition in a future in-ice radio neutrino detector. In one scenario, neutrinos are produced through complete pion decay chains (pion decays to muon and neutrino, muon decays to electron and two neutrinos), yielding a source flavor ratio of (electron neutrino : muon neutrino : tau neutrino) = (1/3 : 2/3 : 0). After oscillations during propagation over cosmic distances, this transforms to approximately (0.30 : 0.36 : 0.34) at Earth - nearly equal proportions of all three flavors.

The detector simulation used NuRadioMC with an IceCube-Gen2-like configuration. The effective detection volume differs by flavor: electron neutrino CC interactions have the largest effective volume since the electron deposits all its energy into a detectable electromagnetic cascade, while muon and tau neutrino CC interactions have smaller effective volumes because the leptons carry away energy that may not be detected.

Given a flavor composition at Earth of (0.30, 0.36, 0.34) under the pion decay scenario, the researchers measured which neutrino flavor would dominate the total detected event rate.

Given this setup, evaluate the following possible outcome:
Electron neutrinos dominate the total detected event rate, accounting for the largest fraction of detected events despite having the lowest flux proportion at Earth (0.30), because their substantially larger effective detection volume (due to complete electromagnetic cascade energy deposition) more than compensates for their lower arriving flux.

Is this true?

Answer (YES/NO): YES